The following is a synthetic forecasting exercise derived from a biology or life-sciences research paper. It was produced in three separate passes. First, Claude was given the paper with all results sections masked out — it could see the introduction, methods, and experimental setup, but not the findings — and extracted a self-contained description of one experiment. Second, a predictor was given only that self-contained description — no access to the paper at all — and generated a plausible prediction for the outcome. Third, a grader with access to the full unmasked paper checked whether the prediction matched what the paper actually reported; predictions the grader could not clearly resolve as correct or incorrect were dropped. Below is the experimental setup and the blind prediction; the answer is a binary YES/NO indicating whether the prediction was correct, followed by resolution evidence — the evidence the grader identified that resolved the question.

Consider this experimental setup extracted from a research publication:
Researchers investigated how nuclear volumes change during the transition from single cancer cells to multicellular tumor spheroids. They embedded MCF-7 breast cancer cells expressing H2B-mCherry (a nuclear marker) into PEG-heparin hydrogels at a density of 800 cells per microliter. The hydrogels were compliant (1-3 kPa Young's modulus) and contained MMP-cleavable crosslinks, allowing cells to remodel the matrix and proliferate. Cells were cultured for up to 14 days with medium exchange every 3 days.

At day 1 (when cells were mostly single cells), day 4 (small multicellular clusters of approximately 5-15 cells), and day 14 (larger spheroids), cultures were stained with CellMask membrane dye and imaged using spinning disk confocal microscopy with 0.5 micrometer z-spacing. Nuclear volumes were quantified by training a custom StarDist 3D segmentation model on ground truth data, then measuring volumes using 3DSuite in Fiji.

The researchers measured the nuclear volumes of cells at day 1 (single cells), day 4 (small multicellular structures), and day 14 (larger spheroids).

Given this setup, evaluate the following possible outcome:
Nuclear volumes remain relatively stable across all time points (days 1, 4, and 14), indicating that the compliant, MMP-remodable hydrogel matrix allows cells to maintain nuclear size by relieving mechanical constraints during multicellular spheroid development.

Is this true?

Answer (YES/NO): NO